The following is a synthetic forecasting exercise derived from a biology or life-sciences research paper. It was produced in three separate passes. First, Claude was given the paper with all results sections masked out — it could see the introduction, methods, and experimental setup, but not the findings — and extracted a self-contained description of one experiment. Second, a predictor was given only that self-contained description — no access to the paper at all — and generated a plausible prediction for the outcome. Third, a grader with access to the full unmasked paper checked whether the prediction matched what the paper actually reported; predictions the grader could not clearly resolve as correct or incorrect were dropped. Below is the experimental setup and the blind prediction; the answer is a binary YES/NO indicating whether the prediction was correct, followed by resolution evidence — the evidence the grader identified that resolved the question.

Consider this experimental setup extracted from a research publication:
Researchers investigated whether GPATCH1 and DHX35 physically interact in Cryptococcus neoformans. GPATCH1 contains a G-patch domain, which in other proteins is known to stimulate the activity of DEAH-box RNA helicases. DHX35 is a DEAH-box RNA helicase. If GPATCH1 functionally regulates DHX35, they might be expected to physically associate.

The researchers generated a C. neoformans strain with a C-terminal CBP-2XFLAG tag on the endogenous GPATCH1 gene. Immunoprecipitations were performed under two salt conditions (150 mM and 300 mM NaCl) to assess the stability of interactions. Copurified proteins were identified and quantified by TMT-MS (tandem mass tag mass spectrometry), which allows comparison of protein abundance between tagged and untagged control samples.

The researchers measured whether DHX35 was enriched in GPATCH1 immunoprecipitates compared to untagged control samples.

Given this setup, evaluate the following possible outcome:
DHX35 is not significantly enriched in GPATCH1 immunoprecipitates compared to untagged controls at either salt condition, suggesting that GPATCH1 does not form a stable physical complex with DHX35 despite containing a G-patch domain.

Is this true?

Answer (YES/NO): NO